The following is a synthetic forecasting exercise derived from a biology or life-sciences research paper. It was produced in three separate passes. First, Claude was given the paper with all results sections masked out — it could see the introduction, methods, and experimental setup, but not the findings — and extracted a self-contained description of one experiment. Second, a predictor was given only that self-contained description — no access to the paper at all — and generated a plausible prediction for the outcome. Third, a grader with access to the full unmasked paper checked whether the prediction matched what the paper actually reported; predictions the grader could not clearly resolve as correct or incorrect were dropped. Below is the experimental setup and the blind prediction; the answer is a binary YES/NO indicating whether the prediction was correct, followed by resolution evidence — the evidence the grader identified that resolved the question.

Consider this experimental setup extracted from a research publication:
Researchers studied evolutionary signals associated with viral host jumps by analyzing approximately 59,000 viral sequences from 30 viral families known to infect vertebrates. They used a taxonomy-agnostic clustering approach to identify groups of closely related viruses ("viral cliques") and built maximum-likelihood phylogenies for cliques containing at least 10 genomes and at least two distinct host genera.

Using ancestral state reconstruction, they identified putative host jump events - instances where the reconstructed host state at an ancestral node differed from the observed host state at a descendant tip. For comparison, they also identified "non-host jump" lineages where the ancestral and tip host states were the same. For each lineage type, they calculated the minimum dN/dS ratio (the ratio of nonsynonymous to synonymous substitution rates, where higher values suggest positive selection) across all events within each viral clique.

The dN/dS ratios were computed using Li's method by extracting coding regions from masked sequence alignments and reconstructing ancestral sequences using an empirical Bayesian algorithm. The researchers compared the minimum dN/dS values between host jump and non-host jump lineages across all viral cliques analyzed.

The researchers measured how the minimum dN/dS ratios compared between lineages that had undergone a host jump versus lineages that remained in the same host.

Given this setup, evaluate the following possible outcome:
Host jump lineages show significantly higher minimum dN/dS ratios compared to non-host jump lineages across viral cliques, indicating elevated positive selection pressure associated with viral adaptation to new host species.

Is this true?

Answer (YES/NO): YES